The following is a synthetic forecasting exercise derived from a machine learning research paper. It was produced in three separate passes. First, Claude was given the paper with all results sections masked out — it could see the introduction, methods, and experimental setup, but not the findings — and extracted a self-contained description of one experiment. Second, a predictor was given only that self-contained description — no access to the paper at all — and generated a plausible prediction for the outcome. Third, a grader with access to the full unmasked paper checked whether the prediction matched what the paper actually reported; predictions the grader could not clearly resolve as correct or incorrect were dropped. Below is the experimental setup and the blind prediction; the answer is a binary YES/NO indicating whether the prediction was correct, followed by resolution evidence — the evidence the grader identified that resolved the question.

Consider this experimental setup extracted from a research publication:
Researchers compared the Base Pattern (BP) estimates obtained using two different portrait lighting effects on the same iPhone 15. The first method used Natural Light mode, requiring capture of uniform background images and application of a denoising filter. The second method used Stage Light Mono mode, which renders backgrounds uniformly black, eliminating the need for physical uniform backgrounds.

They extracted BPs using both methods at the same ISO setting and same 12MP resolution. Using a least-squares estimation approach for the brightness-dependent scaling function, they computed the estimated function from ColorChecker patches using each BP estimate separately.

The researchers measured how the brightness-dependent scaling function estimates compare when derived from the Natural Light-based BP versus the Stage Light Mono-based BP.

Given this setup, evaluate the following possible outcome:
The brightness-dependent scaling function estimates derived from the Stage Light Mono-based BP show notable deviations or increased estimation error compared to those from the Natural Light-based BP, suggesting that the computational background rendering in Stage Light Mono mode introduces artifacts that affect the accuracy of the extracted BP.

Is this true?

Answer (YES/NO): NO